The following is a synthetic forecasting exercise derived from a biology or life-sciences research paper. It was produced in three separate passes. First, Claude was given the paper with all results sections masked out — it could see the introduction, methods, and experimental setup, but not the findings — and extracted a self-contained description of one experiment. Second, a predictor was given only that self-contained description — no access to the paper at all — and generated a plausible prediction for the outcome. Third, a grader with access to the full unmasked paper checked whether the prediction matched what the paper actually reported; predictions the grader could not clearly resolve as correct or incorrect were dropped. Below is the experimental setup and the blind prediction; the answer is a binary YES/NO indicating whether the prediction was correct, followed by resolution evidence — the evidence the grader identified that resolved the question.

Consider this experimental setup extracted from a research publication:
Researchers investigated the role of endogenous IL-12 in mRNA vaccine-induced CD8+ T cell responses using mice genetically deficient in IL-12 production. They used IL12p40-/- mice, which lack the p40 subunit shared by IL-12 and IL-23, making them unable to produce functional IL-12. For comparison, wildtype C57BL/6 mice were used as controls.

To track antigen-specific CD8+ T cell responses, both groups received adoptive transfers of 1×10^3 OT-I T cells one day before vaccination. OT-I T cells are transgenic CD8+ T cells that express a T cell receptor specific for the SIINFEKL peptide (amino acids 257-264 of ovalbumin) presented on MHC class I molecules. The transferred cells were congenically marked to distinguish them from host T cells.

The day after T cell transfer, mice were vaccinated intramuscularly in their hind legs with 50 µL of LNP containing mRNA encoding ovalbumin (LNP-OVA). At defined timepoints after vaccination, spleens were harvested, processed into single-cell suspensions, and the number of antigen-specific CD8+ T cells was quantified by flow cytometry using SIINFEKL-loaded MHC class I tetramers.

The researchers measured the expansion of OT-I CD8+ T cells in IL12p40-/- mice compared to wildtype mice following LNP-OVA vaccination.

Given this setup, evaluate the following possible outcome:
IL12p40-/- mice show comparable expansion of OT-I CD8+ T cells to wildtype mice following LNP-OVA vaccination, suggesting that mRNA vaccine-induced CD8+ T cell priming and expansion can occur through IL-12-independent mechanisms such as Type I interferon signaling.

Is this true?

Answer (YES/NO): YES